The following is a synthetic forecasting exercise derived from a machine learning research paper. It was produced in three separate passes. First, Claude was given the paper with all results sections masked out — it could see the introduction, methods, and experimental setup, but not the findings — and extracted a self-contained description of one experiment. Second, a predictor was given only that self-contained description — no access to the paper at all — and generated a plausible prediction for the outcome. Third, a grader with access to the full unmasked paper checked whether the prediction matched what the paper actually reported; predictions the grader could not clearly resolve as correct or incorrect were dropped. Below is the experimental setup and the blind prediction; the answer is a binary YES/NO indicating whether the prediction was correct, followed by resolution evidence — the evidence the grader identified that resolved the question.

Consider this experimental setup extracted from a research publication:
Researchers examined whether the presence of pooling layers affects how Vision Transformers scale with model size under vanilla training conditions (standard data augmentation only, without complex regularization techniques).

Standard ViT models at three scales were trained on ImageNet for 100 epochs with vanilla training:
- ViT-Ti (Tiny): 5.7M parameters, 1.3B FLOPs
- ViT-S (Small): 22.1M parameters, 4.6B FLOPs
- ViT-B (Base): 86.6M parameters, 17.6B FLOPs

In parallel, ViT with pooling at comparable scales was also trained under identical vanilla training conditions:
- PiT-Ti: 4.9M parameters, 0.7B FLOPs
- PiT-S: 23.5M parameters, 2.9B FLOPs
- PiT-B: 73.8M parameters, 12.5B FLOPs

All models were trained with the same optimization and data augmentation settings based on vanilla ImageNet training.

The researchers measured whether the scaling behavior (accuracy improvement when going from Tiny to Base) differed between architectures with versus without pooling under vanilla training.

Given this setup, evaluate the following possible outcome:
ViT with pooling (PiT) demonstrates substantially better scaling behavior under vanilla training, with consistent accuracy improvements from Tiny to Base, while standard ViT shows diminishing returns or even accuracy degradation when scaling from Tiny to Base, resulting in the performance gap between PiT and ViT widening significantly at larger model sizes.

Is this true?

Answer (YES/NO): YES